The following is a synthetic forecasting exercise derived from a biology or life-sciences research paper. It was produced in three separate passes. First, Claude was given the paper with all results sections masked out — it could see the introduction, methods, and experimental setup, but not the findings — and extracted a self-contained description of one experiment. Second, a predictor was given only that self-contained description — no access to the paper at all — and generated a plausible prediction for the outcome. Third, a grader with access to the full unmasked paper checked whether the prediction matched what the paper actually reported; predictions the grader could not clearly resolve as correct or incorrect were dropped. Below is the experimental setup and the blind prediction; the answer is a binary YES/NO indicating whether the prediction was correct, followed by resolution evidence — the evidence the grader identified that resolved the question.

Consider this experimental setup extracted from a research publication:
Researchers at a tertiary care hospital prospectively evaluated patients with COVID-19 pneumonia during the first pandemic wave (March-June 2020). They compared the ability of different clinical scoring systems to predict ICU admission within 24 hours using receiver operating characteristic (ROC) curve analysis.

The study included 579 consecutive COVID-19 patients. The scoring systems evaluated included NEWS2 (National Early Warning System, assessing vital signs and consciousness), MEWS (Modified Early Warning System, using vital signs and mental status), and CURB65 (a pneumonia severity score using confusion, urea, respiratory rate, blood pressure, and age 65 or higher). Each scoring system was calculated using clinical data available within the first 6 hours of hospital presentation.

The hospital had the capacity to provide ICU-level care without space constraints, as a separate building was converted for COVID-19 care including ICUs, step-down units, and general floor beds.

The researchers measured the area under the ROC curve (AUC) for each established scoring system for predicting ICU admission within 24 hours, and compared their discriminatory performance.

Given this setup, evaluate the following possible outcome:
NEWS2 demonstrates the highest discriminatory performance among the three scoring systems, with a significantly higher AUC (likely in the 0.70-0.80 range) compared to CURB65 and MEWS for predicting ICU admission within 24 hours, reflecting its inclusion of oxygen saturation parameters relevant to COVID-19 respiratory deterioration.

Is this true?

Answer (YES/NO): NO